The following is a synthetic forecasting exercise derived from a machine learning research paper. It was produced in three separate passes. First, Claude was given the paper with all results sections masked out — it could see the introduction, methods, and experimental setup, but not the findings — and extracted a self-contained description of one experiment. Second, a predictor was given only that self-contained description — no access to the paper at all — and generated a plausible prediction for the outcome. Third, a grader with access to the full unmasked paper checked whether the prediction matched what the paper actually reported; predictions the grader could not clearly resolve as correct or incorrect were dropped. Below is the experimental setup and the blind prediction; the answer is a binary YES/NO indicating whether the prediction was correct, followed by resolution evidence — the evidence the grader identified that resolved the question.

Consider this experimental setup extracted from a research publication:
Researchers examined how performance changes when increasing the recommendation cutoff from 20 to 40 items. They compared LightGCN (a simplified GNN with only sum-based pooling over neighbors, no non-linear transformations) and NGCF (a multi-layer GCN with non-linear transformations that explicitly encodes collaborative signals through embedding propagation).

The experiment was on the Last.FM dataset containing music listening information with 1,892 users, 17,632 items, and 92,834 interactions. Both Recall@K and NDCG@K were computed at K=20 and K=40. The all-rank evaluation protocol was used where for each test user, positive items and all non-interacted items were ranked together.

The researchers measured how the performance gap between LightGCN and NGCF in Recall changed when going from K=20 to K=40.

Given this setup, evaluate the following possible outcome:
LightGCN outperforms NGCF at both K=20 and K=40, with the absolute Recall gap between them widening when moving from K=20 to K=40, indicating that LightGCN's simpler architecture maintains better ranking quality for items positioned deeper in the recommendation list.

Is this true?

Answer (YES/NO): YES